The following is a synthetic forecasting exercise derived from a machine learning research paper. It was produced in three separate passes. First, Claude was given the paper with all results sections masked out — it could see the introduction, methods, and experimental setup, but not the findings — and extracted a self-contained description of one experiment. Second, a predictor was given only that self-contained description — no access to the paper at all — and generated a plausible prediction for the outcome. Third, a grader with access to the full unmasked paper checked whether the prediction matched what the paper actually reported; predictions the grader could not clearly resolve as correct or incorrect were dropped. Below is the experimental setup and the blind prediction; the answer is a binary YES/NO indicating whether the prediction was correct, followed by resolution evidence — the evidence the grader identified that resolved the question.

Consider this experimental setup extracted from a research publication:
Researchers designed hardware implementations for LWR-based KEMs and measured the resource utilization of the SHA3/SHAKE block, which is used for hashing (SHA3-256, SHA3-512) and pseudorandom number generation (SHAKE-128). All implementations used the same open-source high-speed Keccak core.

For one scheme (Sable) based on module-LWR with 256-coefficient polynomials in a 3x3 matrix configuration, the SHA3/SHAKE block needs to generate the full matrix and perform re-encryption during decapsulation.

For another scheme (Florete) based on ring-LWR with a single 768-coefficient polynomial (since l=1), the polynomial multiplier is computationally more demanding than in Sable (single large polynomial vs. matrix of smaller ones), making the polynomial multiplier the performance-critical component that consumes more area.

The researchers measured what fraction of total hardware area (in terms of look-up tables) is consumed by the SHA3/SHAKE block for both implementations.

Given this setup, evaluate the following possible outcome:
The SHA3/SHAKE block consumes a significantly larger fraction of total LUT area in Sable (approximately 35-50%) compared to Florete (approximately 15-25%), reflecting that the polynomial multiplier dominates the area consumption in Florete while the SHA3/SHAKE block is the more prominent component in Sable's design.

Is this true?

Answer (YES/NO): YES